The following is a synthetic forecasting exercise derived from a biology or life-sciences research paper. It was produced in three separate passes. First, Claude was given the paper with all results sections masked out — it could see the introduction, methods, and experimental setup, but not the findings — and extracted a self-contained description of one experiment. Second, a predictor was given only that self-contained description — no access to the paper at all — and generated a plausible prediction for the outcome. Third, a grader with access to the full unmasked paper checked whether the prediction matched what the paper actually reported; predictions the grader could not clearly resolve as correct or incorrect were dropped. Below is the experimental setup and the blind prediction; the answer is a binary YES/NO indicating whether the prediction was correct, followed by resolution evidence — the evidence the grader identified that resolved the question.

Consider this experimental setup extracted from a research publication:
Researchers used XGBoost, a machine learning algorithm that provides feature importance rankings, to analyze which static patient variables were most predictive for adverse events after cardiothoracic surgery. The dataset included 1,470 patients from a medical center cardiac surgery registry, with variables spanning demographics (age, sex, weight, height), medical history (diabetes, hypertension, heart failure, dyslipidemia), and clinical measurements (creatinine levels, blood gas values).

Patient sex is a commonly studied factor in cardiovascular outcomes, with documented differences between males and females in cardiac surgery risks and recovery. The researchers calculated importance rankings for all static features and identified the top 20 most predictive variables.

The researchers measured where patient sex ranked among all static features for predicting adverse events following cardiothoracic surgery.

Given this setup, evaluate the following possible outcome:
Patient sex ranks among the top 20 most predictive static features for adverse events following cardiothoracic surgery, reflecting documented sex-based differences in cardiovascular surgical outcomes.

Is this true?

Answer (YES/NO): NO